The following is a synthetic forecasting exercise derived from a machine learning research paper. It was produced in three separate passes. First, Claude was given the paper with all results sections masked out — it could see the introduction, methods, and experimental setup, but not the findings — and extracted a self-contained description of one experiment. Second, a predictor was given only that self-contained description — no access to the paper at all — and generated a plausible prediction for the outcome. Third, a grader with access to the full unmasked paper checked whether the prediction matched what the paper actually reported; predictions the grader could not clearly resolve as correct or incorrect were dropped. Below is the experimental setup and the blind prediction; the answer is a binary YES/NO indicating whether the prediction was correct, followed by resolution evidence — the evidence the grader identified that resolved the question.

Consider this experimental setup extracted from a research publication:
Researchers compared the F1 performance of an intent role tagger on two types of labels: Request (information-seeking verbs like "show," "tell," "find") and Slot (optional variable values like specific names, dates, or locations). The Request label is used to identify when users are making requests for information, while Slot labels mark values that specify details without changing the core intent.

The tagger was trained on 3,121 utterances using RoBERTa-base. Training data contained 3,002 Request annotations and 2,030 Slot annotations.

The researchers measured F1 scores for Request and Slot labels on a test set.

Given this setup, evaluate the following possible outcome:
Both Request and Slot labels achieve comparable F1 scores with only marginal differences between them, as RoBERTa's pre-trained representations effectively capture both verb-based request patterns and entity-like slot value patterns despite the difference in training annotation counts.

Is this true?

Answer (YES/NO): NO